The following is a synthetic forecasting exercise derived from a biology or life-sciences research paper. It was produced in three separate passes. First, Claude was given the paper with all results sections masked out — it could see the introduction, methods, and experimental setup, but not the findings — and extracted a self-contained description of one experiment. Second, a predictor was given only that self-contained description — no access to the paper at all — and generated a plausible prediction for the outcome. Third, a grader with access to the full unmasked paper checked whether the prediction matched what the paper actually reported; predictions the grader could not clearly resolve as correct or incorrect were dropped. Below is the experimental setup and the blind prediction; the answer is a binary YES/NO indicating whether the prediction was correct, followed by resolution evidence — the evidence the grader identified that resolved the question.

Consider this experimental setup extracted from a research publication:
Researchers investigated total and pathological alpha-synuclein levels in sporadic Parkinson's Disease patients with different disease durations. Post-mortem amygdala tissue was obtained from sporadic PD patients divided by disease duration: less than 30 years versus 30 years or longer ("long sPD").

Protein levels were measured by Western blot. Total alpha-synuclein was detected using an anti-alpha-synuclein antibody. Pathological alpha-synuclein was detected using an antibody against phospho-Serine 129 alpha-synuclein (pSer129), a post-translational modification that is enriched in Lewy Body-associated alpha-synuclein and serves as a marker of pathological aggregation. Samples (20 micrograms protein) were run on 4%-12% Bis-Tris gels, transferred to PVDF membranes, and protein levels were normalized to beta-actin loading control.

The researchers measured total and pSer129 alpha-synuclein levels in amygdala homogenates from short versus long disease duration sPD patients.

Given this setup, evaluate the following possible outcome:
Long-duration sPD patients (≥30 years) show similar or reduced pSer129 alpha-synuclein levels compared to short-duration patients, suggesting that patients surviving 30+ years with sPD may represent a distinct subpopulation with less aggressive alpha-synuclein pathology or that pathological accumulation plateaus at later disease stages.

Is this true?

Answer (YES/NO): NO